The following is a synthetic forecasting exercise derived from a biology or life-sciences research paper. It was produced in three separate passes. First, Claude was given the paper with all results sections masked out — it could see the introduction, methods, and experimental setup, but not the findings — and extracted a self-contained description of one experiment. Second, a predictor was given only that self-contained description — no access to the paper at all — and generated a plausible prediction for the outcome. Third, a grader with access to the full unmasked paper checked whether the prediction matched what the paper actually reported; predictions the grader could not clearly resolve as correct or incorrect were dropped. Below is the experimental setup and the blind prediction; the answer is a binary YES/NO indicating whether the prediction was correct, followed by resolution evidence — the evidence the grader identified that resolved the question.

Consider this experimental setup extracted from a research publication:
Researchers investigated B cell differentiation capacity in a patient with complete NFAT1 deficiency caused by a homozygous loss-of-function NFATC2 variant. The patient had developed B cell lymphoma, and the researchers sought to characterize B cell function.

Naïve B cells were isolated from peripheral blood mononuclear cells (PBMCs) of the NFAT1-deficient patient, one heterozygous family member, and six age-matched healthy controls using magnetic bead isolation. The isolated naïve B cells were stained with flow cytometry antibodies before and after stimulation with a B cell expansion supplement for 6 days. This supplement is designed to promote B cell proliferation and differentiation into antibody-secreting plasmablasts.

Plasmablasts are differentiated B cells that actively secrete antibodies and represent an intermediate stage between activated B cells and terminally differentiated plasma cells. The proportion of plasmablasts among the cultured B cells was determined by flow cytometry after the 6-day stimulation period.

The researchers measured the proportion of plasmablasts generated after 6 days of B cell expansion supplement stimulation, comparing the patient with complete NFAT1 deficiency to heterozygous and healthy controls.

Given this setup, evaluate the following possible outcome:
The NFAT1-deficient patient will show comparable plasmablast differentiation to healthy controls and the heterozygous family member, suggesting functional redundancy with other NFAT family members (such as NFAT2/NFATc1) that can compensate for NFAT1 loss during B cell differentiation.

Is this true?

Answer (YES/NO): NO